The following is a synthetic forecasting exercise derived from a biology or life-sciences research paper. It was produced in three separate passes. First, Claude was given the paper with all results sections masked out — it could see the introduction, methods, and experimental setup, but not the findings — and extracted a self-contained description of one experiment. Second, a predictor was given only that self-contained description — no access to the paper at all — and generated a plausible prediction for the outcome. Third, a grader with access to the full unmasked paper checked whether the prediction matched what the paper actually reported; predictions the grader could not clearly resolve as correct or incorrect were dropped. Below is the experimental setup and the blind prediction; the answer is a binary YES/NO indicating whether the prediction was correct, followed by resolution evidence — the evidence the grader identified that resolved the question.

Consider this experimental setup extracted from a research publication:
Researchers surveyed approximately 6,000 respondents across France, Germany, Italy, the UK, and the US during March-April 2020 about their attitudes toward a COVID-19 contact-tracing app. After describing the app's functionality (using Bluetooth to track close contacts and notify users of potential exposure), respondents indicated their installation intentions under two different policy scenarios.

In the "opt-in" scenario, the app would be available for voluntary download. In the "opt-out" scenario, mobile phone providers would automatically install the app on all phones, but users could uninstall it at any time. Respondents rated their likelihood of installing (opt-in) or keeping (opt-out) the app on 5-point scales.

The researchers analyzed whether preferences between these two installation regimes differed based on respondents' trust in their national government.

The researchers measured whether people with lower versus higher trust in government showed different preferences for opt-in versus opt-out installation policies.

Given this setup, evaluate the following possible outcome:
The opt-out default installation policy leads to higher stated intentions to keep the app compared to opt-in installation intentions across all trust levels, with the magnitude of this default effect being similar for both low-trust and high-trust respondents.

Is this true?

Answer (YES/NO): NO